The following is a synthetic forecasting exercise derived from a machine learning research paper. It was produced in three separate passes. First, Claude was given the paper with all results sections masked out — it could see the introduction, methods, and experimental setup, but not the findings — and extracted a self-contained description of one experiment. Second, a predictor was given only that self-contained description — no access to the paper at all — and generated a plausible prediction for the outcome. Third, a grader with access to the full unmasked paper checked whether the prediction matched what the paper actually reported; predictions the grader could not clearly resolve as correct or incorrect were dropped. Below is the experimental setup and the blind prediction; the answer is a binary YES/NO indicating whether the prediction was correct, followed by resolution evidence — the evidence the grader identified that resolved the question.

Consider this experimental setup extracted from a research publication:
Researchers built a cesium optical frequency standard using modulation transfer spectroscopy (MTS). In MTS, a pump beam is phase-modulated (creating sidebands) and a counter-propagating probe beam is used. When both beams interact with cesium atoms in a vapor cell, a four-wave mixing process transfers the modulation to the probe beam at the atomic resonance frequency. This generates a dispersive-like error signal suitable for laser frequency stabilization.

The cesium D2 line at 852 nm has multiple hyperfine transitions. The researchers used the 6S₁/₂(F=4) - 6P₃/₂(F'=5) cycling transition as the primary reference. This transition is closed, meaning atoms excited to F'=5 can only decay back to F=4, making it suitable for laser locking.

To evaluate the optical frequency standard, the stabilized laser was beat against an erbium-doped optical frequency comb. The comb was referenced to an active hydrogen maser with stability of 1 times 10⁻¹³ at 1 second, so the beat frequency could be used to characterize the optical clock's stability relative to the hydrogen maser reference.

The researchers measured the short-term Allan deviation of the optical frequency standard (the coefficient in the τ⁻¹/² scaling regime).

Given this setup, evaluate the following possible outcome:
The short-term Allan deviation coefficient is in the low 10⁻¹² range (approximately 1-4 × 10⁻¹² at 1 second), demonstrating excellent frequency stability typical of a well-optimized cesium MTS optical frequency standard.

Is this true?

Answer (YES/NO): NO